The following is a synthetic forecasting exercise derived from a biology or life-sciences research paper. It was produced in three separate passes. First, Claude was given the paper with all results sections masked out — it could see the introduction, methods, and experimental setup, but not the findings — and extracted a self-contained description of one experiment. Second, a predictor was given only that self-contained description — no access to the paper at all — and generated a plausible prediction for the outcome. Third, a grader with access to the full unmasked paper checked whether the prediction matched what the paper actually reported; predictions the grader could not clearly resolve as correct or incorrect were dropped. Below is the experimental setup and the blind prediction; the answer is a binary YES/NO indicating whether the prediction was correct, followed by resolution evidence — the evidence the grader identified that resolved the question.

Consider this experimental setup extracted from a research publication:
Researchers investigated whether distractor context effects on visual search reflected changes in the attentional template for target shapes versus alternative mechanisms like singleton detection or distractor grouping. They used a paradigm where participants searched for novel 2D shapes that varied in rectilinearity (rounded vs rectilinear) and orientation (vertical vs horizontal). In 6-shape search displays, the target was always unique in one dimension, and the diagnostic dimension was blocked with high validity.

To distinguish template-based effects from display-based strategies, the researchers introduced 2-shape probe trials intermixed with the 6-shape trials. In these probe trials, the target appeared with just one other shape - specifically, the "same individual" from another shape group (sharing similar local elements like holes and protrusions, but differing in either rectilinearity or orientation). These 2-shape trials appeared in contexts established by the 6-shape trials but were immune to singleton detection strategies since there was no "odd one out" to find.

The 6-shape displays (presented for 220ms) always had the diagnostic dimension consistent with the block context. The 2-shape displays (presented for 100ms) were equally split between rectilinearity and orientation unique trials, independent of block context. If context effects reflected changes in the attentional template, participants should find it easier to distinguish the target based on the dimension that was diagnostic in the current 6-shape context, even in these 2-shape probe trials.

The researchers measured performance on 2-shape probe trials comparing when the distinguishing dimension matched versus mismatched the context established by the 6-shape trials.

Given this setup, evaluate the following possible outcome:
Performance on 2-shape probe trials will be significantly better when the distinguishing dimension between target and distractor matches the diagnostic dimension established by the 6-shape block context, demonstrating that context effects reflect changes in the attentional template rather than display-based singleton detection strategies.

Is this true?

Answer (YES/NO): YES